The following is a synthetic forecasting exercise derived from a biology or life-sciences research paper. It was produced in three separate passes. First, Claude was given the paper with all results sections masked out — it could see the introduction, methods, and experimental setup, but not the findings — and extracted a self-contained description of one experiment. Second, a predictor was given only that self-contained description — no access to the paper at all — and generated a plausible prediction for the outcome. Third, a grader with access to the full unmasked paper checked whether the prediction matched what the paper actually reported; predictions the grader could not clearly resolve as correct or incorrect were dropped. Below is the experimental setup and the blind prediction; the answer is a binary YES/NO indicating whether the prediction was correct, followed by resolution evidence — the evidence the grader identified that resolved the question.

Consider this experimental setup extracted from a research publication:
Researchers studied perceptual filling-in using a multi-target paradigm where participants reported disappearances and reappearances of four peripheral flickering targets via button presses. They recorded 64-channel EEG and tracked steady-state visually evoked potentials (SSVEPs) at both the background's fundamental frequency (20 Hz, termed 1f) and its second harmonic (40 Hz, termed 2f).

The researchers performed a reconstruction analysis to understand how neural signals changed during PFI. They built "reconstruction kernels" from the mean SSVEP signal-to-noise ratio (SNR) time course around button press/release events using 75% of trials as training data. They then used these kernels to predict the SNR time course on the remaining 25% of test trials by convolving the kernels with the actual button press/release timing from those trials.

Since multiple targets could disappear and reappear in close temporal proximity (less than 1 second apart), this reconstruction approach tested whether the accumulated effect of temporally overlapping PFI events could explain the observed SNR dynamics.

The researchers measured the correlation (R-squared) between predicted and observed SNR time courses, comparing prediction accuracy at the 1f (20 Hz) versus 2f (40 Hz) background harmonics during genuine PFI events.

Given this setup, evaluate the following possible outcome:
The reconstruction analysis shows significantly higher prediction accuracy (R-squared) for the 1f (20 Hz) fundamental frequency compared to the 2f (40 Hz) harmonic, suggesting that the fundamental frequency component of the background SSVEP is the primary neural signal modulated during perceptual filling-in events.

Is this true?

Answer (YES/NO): NO